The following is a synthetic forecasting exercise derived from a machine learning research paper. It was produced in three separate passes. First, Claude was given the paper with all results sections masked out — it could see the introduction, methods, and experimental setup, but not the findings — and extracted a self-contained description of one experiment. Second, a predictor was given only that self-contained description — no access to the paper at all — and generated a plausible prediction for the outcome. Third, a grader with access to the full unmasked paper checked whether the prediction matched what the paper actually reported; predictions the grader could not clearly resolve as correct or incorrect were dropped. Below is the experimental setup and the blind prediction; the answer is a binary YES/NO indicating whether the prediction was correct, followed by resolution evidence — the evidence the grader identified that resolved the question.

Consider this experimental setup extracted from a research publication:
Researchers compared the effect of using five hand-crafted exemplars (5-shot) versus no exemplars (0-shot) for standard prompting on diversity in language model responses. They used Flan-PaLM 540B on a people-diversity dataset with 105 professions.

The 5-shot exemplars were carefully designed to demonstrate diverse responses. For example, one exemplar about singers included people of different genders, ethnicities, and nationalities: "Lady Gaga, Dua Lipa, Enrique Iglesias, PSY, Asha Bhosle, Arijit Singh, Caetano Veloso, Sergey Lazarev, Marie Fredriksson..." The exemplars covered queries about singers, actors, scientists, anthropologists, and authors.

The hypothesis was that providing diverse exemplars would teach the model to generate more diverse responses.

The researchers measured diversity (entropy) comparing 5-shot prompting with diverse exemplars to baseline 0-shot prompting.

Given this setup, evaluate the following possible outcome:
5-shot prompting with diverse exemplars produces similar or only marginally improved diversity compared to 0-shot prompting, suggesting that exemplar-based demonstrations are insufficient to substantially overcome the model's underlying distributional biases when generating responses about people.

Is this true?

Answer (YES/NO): NO